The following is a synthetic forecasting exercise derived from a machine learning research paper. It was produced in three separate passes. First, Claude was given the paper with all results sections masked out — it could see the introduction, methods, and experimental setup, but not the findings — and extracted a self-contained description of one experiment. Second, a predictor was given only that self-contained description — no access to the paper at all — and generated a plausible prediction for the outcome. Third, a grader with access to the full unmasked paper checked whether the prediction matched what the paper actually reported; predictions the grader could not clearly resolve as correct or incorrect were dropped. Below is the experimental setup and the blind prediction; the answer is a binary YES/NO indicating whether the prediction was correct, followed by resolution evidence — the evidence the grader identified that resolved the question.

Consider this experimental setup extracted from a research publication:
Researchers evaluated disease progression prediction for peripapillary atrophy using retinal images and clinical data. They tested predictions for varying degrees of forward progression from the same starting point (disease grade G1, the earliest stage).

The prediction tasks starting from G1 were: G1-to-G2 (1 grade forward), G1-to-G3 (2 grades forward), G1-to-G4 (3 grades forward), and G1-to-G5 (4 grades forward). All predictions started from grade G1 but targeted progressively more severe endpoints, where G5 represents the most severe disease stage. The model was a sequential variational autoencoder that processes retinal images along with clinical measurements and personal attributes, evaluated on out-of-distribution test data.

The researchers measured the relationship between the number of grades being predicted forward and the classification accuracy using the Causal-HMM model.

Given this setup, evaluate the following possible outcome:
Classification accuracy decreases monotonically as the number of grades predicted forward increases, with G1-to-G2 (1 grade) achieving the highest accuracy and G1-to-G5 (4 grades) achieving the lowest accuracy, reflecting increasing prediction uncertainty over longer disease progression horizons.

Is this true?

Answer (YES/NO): NO